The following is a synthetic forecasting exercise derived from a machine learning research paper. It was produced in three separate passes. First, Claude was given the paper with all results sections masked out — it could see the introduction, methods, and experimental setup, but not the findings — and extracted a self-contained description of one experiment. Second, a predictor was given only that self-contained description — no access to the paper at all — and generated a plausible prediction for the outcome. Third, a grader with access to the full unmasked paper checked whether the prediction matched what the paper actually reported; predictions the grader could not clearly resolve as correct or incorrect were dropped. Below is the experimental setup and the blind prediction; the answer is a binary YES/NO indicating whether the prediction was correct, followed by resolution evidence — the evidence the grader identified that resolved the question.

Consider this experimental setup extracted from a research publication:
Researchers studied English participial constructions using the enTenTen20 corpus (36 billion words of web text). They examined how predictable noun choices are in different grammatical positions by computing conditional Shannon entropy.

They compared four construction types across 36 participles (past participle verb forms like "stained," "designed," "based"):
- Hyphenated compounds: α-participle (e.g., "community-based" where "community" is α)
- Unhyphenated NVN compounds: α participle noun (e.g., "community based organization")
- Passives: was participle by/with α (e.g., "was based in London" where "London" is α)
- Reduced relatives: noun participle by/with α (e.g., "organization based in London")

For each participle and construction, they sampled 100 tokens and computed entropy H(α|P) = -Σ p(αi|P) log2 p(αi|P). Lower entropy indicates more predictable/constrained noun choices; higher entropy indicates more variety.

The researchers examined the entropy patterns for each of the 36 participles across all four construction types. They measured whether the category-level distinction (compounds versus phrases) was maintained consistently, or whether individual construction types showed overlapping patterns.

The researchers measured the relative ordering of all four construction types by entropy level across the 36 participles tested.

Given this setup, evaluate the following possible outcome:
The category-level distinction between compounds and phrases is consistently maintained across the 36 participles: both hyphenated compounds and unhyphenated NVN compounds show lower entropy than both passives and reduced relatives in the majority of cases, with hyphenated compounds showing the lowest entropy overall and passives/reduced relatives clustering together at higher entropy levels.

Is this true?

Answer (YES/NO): NO